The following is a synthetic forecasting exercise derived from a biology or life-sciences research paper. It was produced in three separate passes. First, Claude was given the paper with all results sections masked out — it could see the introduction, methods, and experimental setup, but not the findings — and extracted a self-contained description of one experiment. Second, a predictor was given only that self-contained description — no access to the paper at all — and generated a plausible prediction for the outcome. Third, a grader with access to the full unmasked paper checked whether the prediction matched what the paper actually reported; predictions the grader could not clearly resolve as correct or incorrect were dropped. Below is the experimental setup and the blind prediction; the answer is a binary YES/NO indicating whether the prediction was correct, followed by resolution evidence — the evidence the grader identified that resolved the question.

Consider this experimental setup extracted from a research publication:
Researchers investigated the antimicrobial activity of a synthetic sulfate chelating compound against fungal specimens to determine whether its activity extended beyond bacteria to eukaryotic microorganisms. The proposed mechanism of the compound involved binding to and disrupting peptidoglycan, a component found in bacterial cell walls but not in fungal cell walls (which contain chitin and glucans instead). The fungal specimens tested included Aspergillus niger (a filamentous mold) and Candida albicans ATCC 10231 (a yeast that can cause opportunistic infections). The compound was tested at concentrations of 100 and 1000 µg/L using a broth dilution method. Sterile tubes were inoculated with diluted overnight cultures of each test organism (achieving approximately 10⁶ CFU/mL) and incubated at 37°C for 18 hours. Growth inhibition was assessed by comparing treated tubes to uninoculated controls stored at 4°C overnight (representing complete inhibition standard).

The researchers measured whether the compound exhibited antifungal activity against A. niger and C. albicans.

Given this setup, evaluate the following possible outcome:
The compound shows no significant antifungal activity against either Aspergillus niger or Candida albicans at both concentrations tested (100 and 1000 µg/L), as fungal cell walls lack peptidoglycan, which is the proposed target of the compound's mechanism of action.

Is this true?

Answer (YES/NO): NO